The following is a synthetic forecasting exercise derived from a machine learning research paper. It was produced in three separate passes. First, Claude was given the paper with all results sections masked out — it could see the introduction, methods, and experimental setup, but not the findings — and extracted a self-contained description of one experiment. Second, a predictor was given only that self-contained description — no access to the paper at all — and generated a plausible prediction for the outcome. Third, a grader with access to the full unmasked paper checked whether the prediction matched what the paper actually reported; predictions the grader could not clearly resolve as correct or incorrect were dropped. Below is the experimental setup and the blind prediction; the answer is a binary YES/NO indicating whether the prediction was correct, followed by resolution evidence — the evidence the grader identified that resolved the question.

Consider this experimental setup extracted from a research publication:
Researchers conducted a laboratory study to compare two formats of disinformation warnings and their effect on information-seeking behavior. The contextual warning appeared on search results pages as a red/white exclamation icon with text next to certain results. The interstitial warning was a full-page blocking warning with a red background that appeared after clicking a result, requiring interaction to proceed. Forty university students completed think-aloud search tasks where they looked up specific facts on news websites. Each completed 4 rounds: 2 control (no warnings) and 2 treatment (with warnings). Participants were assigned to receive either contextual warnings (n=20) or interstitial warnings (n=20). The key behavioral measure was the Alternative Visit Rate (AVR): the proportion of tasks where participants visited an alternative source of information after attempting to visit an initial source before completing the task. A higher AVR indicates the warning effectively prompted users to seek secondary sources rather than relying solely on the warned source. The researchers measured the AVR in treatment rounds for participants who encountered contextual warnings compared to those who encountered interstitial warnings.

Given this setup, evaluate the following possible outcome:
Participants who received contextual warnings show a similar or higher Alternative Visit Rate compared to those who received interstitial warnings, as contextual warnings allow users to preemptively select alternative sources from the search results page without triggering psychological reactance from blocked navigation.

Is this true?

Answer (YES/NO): NO